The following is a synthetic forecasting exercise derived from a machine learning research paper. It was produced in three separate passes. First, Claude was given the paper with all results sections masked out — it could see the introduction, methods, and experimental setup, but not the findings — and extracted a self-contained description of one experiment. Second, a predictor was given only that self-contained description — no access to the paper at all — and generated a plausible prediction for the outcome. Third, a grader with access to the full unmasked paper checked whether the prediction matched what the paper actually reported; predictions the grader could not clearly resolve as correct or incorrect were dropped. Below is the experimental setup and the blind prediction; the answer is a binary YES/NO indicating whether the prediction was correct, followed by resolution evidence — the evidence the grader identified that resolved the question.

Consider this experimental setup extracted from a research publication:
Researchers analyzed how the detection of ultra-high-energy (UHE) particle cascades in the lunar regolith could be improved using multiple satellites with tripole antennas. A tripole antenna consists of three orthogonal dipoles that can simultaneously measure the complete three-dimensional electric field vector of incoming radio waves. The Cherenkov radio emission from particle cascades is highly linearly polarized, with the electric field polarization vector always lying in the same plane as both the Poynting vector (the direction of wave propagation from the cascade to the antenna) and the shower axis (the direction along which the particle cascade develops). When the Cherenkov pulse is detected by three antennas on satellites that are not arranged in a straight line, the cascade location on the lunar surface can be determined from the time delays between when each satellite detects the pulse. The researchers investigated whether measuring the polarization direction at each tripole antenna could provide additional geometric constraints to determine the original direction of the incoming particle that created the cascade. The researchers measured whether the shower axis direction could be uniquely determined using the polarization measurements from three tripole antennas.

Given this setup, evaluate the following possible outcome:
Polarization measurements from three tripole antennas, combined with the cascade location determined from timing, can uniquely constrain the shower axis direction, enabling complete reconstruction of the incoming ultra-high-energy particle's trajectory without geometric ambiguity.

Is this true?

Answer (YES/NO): NO